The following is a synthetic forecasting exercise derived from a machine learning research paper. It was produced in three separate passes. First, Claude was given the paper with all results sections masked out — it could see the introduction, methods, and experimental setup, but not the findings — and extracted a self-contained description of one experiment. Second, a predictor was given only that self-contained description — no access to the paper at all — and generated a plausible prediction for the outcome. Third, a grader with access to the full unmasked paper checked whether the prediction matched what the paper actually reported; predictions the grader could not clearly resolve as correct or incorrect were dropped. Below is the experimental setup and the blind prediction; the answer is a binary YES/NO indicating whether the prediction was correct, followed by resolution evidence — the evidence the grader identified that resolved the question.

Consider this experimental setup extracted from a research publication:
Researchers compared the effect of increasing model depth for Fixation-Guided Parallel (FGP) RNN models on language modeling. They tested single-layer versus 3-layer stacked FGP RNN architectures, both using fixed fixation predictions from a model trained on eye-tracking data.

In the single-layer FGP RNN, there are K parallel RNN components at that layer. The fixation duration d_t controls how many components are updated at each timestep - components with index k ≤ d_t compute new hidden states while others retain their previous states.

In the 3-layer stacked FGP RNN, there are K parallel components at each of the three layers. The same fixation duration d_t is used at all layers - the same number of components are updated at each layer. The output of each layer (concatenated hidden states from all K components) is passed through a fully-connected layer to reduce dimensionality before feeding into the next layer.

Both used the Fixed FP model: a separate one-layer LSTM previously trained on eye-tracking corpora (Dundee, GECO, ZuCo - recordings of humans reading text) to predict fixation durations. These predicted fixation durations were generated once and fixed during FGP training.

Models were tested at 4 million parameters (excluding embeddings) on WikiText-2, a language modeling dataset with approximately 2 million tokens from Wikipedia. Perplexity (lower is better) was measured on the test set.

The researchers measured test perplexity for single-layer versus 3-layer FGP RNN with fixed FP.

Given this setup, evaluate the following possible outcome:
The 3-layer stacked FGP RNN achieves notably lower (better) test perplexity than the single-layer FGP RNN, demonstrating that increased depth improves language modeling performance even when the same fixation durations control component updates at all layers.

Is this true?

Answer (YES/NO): YES